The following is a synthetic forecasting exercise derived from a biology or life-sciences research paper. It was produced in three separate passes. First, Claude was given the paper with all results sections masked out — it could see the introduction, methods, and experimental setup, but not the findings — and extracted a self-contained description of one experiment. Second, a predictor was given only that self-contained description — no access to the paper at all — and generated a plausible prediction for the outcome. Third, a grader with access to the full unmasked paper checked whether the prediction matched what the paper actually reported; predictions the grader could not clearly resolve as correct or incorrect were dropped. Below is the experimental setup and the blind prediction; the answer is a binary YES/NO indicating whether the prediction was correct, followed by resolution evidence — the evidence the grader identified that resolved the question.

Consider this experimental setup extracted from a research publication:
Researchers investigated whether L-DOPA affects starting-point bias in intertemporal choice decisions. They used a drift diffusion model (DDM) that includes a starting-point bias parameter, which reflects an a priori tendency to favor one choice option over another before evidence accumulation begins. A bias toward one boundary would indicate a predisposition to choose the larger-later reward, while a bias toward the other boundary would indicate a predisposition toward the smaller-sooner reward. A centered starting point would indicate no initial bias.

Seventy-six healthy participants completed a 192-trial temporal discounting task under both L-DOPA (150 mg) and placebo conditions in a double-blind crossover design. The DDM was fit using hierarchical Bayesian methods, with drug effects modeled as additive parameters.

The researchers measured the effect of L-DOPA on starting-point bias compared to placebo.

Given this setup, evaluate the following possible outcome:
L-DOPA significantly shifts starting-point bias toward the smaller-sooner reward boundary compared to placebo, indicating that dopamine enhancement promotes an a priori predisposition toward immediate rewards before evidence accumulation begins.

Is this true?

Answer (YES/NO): NO